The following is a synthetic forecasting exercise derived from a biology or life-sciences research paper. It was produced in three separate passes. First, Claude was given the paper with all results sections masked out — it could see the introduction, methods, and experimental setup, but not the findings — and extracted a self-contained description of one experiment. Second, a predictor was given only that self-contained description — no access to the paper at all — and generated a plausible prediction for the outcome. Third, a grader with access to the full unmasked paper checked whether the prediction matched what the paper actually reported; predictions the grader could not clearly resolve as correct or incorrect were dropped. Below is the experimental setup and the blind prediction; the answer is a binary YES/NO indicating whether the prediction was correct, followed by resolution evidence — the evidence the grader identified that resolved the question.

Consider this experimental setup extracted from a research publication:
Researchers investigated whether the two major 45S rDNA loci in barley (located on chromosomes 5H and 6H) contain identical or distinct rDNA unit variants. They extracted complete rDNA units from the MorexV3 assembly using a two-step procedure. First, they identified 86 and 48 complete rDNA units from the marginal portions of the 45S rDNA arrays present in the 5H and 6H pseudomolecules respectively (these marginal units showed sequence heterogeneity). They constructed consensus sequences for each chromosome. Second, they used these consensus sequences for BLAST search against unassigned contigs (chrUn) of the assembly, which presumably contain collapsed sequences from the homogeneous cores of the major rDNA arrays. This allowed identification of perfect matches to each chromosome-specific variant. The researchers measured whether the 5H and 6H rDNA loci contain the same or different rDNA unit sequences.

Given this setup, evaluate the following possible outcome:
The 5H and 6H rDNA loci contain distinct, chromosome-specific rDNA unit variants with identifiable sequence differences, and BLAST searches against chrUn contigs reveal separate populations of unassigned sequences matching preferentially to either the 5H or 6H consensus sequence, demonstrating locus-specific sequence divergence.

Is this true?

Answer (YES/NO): YES